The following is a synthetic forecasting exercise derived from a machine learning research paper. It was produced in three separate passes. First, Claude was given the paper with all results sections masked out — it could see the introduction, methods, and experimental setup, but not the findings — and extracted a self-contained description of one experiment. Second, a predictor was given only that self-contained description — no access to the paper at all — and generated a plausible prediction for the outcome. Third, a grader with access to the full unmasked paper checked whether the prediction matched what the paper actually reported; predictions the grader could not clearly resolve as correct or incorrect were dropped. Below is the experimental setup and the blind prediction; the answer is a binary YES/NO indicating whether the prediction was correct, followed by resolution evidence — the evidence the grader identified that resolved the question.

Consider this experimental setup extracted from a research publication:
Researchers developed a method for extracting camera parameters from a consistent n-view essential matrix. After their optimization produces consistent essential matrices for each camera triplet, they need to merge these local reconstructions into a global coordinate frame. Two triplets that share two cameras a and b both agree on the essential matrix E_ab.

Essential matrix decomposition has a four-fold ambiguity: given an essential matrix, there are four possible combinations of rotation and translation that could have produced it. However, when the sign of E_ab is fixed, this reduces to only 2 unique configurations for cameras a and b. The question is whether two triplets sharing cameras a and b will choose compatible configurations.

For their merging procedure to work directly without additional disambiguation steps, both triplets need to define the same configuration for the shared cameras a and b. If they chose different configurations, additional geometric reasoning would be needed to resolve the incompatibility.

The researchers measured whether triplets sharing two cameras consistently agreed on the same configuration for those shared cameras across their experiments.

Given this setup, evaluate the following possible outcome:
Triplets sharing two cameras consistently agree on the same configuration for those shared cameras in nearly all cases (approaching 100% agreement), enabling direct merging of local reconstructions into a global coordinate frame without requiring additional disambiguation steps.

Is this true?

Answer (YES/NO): YES